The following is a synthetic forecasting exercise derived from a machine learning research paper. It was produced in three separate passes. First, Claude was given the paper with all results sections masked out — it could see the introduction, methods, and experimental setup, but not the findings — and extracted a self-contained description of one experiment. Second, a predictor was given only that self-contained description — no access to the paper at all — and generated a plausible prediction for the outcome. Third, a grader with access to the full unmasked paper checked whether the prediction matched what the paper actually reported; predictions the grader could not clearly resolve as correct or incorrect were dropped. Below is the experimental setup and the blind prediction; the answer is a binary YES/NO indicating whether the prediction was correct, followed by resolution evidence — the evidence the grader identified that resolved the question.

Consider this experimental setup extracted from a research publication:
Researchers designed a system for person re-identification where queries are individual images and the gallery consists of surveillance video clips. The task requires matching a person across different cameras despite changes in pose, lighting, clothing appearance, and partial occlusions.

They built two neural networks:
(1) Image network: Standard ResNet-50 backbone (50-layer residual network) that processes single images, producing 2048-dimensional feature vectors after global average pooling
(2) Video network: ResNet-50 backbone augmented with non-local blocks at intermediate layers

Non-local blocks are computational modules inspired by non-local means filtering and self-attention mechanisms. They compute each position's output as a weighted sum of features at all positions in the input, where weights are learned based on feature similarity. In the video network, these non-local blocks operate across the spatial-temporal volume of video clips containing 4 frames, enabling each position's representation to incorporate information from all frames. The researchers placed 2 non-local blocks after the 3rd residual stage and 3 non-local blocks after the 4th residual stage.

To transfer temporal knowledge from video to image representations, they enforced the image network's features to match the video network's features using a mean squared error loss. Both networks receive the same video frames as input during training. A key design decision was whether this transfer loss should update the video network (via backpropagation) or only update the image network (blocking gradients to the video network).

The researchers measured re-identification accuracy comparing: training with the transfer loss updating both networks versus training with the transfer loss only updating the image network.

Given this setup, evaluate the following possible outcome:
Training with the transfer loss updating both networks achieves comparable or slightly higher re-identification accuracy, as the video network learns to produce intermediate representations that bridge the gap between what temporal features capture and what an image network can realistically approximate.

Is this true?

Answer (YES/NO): NO